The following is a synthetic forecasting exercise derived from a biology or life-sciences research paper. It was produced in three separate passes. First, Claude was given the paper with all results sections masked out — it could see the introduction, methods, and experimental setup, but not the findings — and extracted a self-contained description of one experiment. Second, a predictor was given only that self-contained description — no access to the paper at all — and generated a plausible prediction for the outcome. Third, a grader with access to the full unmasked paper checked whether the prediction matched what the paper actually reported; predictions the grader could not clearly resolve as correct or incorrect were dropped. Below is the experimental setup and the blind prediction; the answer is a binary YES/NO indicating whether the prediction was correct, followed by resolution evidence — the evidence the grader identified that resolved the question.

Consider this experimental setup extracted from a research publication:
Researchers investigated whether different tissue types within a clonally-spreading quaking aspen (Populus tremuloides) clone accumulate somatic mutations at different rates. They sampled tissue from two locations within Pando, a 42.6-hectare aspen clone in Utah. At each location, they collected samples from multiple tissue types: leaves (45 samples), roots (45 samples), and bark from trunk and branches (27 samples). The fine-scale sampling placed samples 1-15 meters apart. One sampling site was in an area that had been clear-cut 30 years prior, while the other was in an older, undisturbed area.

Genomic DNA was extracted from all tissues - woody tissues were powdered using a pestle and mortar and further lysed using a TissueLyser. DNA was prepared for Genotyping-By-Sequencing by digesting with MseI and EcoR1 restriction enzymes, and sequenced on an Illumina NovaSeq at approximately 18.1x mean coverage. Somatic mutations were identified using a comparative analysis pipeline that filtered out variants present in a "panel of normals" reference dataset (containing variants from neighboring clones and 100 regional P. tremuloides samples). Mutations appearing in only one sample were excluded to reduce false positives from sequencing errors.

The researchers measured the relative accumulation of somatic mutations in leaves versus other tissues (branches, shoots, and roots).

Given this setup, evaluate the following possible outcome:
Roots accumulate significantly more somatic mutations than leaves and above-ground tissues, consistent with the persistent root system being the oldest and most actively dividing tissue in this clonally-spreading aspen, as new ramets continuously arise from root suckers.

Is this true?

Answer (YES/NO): NO